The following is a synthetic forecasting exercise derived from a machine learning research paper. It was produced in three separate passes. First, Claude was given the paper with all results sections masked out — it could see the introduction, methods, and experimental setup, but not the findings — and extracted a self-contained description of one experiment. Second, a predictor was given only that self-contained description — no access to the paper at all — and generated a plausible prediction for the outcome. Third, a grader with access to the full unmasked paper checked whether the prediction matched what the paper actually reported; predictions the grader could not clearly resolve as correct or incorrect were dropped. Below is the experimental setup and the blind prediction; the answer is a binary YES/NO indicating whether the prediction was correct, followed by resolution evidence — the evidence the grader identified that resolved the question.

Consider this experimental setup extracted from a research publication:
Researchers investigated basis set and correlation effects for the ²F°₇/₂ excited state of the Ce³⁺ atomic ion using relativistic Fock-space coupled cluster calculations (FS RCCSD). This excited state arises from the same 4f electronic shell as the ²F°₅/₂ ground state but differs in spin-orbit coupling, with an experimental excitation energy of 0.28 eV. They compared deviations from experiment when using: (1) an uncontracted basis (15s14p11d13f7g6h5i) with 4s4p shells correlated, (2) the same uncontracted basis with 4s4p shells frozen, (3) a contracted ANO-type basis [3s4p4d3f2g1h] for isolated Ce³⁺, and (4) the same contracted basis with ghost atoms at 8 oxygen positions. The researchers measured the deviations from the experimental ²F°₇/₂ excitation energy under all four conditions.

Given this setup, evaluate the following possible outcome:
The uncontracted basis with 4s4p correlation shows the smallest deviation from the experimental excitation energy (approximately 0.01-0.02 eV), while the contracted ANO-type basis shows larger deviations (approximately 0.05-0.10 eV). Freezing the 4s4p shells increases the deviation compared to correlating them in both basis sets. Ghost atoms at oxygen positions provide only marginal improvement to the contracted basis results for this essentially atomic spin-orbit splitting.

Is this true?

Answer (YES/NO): NO